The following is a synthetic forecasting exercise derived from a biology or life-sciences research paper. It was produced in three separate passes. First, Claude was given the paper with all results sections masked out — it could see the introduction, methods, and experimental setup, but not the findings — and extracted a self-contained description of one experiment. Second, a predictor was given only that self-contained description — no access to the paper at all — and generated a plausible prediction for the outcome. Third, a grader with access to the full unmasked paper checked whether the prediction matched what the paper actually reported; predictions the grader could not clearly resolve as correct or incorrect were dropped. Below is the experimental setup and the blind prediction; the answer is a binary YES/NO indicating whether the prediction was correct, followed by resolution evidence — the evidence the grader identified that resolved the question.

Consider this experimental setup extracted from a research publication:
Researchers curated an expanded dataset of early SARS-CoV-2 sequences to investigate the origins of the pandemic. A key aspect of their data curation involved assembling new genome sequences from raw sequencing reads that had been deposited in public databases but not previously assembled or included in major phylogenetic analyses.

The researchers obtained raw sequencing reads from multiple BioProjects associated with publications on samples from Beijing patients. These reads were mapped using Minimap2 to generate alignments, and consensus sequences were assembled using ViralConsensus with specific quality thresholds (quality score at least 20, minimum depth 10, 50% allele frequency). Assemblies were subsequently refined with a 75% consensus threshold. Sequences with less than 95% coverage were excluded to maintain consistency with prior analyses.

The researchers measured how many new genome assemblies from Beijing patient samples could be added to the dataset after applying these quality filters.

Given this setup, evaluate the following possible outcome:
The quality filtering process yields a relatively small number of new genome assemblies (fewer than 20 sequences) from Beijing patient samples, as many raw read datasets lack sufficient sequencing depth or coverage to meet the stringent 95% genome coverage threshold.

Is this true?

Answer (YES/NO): NO